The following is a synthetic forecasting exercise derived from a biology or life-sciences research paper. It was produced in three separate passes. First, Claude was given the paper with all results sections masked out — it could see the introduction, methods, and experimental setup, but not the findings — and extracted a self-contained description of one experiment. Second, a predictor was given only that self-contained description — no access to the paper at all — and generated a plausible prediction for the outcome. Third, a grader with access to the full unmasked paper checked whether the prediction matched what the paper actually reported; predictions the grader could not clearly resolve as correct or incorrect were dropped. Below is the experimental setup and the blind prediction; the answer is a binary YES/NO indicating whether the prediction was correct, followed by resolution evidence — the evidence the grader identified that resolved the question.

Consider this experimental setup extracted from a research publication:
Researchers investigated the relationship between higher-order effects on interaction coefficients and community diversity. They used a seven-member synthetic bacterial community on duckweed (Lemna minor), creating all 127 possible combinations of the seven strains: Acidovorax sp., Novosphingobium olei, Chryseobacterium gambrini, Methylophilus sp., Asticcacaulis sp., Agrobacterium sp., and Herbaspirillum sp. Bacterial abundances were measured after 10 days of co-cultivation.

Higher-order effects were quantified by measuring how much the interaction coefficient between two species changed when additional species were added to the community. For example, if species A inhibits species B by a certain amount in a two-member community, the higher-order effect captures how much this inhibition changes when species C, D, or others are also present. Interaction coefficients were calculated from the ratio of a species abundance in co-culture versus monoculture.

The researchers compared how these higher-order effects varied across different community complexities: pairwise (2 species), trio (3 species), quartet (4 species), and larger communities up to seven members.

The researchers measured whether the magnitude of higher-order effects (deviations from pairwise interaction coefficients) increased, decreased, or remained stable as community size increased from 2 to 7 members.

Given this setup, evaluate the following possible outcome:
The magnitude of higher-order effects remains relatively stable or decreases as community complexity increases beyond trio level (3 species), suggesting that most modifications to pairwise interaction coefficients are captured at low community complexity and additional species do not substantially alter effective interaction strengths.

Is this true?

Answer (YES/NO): YES